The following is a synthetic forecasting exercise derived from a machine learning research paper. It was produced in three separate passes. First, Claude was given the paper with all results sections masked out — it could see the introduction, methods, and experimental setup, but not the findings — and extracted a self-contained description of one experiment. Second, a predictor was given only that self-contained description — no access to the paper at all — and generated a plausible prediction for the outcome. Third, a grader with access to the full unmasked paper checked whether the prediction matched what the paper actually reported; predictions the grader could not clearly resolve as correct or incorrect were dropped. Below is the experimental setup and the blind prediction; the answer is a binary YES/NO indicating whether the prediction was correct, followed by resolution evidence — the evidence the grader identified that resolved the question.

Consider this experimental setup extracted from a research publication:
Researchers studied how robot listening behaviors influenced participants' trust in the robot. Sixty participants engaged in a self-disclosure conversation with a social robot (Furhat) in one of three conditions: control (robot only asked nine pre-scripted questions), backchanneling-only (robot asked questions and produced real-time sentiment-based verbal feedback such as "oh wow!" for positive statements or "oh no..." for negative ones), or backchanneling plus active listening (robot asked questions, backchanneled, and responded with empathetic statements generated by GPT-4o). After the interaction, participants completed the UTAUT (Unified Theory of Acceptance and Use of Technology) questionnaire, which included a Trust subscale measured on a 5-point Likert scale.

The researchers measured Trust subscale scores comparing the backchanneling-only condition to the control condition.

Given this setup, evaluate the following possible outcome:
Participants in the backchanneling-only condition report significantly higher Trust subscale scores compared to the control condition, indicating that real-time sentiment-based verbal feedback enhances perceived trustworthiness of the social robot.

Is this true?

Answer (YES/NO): NO